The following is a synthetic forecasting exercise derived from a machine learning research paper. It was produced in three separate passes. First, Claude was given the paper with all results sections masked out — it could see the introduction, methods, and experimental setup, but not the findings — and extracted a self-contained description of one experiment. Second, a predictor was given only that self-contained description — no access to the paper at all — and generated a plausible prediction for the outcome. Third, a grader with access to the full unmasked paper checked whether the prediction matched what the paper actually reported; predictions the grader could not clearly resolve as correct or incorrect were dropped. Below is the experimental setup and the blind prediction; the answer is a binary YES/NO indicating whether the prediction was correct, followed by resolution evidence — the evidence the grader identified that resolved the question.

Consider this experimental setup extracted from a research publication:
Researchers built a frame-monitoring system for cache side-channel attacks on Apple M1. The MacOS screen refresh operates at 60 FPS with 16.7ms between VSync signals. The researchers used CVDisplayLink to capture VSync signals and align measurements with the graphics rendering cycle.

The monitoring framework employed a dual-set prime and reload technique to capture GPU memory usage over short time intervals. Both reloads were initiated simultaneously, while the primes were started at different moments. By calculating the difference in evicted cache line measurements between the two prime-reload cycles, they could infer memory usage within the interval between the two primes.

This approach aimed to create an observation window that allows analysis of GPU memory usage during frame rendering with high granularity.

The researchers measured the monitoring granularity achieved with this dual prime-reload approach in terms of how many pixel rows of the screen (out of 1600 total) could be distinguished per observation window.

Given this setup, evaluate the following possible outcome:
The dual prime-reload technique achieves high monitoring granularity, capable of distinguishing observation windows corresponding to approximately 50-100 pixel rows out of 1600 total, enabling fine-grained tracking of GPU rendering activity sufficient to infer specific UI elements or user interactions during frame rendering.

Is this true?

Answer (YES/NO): YES